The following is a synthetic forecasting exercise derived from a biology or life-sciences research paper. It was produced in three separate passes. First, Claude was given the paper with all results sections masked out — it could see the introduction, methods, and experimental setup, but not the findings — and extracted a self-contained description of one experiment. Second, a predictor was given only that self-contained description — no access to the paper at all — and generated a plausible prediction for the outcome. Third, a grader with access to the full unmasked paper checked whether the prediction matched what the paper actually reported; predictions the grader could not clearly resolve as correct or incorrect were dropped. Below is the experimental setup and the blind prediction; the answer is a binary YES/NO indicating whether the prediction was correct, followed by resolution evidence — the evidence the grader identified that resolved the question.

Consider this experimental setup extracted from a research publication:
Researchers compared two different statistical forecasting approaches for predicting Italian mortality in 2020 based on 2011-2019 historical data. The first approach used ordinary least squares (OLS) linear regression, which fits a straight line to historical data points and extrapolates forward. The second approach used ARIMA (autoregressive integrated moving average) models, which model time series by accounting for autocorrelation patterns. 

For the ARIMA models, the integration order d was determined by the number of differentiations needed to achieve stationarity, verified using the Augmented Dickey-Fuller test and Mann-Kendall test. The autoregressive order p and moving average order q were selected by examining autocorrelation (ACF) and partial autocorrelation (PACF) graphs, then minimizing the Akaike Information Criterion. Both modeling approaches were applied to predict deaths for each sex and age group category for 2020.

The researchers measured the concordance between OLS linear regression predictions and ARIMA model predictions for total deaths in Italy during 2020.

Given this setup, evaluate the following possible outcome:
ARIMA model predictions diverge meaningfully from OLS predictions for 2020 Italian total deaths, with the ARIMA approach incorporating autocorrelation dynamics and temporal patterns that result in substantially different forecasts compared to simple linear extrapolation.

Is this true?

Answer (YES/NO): NO